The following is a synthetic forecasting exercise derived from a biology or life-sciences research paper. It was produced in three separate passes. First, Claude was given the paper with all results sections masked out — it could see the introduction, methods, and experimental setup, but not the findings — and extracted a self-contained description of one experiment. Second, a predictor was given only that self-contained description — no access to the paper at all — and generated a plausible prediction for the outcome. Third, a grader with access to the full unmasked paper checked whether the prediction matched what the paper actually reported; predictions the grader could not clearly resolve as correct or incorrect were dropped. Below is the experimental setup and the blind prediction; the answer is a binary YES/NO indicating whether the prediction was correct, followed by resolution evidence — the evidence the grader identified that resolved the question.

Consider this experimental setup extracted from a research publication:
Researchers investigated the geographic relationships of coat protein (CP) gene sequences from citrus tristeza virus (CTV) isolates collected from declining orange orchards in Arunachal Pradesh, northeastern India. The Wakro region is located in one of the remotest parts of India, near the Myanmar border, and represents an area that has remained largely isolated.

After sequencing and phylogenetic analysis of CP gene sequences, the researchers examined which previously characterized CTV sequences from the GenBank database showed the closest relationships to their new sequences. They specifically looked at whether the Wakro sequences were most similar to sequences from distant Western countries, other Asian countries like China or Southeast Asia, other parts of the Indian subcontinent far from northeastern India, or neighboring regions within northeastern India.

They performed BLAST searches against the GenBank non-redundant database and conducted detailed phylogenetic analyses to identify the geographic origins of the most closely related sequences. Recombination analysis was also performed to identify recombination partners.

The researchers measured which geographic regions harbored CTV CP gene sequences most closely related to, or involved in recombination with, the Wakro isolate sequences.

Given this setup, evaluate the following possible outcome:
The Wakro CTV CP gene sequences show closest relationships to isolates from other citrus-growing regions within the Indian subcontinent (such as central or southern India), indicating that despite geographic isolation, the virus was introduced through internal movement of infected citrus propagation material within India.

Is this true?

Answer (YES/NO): NO